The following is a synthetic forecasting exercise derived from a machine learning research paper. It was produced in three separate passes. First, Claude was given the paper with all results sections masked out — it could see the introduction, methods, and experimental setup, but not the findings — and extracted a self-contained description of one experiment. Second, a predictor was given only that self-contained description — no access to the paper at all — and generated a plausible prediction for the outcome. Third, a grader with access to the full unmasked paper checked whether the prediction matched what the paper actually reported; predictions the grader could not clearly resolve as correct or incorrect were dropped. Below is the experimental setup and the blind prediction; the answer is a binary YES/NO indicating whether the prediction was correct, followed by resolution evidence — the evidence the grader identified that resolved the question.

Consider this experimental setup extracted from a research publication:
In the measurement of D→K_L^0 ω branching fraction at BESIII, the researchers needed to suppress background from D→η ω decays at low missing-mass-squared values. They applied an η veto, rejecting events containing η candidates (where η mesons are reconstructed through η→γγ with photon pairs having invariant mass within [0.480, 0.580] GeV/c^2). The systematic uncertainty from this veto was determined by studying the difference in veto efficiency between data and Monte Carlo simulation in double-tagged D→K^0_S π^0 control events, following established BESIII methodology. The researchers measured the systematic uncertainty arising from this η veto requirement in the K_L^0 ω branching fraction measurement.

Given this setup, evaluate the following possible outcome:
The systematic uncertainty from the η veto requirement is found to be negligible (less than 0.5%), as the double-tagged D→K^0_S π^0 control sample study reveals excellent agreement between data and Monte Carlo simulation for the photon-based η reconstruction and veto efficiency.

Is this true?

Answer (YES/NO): YES